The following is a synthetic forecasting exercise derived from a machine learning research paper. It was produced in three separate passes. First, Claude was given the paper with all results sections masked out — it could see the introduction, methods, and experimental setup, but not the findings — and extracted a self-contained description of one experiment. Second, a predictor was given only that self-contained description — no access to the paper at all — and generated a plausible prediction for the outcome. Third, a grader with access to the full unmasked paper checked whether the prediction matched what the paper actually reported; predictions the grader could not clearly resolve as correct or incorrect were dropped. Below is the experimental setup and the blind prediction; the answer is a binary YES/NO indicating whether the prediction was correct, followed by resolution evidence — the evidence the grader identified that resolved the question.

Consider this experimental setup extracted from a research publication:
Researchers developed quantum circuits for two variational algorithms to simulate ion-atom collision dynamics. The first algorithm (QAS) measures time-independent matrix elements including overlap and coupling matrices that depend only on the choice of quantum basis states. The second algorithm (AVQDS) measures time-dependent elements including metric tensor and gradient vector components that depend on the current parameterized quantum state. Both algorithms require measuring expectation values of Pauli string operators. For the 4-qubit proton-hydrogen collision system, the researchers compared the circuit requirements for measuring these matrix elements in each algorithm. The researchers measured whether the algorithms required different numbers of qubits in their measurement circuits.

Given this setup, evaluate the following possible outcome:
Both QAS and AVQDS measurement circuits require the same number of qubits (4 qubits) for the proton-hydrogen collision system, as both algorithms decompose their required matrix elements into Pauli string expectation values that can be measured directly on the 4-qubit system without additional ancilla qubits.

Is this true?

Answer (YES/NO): NO